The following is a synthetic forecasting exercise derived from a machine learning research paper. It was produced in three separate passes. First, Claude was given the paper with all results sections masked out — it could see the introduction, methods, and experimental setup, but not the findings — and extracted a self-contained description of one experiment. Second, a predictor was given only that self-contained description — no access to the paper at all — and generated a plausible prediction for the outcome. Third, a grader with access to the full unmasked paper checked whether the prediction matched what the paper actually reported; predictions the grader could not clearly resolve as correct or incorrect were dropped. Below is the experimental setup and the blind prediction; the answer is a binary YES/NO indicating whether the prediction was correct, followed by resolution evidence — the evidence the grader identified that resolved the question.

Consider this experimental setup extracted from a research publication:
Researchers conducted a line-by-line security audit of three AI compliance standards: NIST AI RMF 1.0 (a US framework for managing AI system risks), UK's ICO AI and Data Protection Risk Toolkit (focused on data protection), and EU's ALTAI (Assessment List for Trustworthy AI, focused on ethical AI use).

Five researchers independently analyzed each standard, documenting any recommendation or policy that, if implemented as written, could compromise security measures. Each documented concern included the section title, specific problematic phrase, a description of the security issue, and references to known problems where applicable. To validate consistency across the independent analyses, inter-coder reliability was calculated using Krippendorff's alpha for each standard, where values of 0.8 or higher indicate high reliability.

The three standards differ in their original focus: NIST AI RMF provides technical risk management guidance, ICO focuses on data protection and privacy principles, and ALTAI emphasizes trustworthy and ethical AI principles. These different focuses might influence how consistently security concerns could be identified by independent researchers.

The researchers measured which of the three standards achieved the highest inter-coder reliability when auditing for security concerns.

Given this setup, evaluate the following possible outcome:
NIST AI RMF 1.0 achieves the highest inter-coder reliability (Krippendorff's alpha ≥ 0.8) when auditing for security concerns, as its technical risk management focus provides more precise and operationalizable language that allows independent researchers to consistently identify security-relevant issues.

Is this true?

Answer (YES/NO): NO